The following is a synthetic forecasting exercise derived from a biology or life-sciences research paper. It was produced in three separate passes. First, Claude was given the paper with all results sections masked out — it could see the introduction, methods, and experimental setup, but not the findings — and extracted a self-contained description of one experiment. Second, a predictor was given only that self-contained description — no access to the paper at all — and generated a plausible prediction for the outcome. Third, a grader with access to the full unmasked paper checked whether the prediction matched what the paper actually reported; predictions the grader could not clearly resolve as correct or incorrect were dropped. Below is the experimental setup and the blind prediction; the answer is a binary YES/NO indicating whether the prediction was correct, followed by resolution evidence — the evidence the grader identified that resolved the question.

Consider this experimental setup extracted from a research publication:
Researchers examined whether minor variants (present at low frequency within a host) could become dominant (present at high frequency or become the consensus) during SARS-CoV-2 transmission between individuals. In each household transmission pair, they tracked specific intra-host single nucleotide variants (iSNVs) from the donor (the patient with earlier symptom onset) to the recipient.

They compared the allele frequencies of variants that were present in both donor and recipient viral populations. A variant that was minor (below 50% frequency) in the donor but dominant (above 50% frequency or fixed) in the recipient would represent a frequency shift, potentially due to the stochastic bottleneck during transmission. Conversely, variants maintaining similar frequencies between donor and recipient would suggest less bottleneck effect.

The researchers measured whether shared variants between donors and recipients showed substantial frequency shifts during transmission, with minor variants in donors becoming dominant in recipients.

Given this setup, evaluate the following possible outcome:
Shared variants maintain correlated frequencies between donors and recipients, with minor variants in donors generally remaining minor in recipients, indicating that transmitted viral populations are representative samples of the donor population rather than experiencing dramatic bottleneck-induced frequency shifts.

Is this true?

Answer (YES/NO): NO